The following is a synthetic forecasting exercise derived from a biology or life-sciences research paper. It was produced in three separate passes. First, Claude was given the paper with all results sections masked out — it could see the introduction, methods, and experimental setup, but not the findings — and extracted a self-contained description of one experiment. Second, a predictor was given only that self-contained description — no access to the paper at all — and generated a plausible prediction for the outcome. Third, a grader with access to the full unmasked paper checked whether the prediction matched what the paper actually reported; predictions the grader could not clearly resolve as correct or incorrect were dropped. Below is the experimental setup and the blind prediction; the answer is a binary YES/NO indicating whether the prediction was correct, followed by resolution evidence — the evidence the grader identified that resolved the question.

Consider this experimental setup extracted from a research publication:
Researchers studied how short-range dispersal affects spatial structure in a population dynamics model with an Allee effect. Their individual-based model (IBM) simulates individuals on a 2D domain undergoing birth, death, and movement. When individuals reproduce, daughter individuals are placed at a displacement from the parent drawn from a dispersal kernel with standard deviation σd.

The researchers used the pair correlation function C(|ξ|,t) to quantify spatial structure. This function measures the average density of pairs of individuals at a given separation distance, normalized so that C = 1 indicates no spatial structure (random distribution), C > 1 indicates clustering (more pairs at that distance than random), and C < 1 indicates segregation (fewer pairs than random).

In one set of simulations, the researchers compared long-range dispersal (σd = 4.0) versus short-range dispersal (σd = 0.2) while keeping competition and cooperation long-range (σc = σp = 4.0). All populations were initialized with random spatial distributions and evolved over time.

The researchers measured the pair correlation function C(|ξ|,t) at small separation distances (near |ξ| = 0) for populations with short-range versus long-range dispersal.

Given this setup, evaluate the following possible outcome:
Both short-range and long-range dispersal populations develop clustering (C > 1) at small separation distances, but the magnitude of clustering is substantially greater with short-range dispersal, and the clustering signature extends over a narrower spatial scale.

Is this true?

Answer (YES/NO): NO